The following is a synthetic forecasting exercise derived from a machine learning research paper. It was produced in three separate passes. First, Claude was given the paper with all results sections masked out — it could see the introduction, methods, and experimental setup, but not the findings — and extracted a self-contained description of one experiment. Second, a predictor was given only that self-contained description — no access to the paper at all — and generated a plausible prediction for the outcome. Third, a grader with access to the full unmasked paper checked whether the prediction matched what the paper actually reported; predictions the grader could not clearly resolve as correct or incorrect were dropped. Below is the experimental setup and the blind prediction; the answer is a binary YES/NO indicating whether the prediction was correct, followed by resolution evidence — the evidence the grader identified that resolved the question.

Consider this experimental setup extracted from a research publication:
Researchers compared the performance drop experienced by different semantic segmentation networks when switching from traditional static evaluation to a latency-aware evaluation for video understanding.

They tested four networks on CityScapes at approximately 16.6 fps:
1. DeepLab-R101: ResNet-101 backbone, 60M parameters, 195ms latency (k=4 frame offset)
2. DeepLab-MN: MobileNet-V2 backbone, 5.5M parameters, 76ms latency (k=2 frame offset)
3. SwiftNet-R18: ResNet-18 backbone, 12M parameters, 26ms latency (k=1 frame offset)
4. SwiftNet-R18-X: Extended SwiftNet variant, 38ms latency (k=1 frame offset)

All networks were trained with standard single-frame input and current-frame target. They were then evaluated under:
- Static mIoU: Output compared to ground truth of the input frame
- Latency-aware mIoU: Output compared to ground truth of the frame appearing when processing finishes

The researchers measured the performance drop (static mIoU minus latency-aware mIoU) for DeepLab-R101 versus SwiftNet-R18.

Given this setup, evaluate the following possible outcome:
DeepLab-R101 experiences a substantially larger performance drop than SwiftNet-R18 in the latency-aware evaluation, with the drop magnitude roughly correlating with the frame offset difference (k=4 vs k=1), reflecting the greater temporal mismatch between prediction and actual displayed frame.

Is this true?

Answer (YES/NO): NO